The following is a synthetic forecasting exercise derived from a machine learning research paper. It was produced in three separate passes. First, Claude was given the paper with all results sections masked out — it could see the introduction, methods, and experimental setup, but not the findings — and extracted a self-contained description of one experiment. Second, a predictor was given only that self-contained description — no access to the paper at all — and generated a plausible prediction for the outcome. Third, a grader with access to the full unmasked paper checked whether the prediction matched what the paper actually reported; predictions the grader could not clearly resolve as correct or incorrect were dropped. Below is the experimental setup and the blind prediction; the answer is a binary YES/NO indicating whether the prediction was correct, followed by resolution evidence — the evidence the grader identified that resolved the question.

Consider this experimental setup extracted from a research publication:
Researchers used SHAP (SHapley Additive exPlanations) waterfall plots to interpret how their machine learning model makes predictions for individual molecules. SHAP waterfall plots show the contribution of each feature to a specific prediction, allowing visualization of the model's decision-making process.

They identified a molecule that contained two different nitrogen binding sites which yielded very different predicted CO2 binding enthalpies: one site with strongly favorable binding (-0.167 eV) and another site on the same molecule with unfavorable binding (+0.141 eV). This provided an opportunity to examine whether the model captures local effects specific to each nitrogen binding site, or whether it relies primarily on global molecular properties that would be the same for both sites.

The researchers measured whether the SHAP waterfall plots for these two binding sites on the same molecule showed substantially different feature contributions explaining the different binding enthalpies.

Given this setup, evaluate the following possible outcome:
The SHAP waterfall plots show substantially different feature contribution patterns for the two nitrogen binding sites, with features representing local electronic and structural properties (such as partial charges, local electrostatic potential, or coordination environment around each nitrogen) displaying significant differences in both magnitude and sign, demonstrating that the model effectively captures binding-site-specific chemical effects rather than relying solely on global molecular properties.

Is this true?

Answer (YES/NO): NO